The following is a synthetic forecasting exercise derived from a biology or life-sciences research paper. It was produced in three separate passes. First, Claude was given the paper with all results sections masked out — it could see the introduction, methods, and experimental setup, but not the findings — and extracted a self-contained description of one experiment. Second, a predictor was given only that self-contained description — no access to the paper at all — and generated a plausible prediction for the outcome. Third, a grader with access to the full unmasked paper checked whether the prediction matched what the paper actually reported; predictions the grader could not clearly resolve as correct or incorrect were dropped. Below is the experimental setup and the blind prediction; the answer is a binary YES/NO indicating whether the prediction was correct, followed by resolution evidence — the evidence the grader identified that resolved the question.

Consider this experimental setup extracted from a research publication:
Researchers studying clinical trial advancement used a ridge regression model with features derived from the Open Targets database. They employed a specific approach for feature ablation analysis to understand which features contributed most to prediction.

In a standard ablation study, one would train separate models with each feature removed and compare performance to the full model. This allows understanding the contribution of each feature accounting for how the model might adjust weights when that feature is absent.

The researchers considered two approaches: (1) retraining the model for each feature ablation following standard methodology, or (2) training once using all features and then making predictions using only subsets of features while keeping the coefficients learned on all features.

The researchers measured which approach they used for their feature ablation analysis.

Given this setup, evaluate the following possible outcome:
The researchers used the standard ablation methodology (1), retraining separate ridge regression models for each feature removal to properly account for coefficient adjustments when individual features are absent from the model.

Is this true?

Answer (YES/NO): NO